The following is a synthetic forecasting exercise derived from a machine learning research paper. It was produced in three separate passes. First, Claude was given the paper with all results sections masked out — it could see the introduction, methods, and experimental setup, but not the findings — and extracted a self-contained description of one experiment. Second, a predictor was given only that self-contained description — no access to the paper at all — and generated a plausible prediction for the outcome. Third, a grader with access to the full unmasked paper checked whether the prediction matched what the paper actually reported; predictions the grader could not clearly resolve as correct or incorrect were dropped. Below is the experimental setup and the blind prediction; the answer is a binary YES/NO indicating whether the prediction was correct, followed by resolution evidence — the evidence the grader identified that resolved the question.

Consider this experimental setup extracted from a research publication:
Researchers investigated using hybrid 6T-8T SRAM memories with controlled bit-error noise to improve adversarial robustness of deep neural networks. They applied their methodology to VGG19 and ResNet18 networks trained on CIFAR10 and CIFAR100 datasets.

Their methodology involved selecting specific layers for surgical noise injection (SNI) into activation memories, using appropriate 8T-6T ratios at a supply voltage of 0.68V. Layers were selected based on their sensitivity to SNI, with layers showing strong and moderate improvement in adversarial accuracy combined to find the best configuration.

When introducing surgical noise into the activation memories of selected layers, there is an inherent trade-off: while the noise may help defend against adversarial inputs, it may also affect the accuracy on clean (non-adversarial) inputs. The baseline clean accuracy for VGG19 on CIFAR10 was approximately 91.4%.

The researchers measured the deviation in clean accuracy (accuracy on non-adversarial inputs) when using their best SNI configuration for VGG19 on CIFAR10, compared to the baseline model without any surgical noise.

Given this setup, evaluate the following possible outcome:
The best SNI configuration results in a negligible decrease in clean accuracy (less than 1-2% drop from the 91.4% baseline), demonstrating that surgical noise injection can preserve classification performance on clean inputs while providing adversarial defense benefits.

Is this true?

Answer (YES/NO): NO